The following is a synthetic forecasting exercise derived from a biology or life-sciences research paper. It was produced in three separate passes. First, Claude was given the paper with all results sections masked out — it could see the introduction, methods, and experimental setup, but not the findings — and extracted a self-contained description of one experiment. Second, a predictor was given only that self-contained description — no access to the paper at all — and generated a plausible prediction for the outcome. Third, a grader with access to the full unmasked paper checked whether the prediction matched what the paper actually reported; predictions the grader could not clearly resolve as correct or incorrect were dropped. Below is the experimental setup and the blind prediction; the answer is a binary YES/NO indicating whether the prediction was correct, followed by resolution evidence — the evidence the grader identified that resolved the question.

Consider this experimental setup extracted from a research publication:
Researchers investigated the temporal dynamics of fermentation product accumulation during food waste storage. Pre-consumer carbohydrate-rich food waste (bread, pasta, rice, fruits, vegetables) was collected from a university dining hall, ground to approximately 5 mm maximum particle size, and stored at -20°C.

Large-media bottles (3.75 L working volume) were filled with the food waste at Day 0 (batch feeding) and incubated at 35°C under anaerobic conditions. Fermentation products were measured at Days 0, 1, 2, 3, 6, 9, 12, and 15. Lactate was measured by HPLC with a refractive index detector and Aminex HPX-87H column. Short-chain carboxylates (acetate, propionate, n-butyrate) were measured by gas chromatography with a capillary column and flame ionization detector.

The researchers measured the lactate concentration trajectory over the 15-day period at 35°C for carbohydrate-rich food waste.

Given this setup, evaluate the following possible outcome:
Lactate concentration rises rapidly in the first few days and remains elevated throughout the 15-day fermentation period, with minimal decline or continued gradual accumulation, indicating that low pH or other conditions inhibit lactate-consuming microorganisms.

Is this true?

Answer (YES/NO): YES